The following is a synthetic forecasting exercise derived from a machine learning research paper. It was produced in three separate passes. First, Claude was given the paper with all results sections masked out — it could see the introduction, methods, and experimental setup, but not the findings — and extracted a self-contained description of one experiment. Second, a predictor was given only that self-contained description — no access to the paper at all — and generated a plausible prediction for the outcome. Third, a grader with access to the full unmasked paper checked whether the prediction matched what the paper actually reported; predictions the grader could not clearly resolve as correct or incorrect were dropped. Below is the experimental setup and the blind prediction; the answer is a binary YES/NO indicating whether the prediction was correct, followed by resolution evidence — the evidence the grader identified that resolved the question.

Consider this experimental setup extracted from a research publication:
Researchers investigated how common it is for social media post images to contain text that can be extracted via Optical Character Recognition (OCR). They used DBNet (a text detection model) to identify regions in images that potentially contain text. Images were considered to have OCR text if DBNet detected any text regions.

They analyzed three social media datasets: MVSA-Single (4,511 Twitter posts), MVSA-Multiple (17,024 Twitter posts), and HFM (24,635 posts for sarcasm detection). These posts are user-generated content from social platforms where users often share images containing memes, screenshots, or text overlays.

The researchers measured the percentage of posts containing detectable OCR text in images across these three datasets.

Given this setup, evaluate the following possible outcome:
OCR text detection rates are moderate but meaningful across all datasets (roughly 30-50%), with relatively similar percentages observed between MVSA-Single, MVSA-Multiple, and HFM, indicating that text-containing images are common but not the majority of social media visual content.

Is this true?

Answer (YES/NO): NO